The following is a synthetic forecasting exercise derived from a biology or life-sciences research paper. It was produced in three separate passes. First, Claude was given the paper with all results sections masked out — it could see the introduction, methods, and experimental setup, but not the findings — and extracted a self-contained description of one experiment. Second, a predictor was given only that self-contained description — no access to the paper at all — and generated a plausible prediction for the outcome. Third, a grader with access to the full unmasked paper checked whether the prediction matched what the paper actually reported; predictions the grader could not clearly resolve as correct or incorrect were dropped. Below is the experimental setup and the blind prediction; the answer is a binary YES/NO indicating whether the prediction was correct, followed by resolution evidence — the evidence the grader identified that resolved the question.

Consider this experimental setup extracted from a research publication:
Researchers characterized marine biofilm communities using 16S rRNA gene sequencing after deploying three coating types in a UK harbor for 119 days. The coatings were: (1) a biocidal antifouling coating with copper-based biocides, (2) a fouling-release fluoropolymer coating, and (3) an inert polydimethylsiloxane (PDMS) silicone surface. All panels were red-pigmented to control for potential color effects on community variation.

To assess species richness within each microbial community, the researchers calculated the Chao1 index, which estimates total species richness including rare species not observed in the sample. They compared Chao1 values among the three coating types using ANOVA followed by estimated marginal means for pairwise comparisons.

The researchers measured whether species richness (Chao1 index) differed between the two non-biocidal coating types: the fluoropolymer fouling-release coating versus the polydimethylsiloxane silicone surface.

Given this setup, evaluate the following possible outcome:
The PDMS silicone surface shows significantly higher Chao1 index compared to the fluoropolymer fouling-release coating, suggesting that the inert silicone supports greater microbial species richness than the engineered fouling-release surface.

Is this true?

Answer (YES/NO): NO